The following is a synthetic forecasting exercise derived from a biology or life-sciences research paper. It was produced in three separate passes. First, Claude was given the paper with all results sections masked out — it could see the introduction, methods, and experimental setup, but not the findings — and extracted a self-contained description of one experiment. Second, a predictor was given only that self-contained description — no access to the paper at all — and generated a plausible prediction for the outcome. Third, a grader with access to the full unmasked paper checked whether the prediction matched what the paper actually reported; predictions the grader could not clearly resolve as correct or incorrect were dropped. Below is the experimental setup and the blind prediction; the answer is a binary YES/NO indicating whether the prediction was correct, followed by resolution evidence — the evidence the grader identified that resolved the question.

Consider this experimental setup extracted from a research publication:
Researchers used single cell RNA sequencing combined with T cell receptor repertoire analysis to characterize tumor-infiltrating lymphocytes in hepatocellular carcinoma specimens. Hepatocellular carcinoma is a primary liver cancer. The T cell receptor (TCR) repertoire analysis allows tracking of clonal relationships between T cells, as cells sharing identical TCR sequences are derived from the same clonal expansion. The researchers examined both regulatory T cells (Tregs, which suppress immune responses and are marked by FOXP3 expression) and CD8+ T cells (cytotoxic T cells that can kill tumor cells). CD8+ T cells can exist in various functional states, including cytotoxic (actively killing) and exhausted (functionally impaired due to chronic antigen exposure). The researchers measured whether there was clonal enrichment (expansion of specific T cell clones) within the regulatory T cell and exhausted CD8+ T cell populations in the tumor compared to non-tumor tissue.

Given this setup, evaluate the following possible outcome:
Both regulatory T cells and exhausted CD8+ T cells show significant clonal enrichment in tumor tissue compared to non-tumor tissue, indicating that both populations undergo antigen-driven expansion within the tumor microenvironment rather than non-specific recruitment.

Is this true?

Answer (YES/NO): YES